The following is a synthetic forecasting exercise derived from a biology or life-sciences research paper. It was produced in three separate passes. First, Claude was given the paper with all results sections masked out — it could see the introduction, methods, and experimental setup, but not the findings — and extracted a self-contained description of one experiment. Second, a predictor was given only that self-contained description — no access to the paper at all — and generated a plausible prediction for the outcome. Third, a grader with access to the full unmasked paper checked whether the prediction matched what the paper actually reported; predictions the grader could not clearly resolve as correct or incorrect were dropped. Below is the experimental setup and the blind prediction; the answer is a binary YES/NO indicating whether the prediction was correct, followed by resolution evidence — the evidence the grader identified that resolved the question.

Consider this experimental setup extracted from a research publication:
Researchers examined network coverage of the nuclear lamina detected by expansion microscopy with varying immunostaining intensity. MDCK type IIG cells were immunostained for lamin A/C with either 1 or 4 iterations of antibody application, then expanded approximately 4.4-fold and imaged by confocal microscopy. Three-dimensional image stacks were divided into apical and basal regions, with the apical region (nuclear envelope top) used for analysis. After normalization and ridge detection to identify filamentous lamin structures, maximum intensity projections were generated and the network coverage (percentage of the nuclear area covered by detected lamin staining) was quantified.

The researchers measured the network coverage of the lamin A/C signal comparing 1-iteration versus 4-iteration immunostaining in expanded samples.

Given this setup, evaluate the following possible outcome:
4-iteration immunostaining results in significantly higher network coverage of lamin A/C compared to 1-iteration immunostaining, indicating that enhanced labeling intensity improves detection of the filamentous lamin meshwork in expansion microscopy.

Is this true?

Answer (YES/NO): YES